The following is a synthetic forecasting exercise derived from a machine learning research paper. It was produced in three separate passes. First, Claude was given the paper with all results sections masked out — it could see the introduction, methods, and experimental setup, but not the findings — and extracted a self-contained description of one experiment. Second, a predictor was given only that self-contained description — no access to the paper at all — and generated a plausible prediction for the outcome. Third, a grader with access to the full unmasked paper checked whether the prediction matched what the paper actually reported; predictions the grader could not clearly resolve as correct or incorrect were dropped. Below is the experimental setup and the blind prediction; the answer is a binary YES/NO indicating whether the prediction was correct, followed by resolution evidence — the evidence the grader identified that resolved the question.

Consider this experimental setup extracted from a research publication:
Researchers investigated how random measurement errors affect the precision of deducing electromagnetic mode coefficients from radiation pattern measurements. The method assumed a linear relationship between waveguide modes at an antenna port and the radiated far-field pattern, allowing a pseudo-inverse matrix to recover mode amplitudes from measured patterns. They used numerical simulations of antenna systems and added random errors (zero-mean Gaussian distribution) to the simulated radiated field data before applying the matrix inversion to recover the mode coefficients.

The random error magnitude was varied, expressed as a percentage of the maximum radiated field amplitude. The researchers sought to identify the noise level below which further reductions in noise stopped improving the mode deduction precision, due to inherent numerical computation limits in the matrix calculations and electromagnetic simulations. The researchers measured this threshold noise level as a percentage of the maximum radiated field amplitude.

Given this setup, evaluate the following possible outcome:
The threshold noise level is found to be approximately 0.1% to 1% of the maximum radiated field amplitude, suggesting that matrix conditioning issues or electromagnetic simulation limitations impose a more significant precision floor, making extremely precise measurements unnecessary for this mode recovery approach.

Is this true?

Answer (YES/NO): NO